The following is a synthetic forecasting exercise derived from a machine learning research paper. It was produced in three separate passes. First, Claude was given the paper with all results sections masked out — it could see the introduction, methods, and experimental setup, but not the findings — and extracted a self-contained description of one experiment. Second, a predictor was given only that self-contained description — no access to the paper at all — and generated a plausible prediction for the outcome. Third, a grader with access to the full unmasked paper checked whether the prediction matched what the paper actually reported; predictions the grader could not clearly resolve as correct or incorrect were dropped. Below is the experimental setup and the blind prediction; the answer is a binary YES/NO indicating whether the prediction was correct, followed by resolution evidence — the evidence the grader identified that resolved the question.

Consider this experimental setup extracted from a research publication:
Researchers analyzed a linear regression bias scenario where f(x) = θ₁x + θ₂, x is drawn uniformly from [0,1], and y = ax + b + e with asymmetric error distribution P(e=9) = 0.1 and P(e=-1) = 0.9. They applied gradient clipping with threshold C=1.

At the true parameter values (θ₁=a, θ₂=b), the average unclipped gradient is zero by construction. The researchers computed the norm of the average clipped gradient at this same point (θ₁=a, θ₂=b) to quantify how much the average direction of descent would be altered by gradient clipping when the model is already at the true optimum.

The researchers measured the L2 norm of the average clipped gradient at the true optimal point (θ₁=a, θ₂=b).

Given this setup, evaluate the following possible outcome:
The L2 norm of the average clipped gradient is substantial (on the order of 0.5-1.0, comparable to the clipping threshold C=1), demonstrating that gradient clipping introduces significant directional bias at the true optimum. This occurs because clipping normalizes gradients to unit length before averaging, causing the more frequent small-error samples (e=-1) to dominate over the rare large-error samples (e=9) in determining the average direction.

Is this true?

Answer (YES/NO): YES